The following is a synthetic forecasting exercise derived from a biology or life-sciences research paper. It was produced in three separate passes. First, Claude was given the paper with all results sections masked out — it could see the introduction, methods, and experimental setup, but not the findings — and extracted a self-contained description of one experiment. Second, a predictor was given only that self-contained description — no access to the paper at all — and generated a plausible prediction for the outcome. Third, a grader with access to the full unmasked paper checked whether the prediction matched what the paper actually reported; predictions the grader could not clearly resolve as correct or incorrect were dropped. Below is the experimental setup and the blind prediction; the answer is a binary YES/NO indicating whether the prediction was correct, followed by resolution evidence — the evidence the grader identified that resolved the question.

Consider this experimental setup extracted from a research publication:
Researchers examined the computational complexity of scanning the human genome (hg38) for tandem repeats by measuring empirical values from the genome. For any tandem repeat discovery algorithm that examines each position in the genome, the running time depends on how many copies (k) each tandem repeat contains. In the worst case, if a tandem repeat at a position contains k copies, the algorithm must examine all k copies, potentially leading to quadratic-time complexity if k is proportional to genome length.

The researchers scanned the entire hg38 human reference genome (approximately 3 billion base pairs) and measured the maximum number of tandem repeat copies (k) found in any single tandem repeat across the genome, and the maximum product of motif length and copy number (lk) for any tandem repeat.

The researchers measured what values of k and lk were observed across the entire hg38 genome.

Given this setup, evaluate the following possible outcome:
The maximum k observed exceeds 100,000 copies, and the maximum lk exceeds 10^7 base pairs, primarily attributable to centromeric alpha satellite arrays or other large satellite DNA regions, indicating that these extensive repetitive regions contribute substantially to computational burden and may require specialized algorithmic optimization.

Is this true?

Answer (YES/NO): NO